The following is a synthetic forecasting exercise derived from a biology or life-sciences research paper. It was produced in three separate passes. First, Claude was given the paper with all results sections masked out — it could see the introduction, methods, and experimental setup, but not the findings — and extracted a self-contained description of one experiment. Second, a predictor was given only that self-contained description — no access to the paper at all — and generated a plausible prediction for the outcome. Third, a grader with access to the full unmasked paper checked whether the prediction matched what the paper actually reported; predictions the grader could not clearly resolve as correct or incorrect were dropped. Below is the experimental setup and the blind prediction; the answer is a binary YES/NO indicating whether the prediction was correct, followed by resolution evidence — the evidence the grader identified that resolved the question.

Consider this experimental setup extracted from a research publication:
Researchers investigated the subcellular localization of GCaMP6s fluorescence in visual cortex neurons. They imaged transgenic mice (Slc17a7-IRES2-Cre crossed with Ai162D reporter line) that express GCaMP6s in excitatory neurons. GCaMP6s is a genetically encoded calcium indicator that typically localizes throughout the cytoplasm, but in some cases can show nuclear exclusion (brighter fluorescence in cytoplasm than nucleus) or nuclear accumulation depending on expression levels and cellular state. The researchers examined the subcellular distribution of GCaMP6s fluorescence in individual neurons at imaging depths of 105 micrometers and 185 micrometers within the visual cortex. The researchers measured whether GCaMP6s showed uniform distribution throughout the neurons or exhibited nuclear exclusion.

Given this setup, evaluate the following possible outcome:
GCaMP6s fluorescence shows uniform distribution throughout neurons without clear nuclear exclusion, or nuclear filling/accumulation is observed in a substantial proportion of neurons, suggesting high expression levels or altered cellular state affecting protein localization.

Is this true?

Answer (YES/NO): NO